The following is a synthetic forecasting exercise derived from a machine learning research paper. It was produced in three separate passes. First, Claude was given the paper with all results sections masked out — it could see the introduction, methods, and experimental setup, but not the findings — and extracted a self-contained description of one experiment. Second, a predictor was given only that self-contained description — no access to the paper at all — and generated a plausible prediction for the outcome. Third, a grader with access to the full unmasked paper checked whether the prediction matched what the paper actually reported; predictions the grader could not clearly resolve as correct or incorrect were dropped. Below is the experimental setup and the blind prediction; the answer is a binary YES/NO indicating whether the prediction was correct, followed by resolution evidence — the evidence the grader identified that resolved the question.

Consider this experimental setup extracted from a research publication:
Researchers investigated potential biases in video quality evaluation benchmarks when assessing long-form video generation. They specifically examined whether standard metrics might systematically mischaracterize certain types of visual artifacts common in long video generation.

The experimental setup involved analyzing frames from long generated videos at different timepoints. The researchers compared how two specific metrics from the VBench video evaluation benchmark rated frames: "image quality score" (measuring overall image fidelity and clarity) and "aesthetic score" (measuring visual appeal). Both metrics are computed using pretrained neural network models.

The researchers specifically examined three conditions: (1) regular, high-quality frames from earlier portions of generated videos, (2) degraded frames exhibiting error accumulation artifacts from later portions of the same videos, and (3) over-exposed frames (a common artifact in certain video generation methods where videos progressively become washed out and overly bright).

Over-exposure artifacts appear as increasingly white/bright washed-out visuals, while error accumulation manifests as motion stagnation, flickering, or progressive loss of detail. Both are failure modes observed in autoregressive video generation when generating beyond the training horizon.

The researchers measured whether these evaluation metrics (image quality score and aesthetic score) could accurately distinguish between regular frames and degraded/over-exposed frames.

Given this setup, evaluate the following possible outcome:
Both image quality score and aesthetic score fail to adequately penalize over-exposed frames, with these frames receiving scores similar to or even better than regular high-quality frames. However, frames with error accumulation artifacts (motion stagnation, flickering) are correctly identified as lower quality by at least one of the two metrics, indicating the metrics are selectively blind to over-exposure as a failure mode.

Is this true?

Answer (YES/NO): NO